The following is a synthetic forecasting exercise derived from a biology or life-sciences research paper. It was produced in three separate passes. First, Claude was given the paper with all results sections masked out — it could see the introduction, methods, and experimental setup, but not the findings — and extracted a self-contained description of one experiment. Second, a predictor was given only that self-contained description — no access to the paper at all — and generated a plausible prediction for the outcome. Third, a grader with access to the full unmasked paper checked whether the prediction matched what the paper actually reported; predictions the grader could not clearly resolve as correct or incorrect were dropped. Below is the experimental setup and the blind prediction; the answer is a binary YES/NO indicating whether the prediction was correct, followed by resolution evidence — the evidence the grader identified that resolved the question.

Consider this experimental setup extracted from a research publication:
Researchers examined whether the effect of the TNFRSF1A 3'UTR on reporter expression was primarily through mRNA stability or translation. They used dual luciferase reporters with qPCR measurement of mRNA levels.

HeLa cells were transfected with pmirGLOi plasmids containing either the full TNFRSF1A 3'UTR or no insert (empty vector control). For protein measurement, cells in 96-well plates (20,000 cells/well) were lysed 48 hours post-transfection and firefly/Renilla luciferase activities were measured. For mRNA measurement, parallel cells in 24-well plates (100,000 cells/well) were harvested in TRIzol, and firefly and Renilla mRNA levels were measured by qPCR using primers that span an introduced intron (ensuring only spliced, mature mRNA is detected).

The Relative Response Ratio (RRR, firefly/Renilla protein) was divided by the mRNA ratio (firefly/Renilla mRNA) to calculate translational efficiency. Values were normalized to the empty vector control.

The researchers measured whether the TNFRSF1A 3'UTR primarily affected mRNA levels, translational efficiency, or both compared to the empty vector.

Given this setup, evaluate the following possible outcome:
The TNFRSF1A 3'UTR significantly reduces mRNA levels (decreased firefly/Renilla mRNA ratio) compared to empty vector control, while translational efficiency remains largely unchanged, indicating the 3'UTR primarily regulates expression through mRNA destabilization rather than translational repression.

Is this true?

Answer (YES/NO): NO